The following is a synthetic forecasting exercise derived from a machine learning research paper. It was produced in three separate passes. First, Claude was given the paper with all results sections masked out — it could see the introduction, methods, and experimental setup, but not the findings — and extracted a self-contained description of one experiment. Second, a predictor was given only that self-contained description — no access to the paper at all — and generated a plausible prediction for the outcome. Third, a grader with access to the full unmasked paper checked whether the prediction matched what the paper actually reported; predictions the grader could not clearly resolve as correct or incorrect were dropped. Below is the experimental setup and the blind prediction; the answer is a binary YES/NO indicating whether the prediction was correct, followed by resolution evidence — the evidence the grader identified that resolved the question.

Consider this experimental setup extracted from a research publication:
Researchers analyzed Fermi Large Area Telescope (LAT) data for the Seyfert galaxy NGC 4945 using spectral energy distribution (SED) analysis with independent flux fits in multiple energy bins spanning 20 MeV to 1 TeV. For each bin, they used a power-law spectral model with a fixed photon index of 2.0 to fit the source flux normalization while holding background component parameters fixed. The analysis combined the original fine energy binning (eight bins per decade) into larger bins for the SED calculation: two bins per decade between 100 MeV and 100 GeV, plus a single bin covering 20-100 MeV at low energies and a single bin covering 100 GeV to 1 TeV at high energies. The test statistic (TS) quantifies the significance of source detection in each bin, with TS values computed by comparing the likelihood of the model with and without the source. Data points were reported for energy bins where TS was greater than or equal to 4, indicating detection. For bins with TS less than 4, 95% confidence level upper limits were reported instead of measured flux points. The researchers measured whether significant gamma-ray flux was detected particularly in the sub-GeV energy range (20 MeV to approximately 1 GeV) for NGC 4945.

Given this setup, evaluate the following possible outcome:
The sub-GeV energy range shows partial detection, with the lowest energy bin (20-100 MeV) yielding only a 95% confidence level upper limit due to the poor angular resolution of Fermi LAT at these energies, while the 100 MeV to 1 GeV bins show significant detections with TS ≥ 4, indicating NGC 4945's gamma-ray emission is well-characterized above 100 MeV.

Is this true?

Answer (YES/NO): NO